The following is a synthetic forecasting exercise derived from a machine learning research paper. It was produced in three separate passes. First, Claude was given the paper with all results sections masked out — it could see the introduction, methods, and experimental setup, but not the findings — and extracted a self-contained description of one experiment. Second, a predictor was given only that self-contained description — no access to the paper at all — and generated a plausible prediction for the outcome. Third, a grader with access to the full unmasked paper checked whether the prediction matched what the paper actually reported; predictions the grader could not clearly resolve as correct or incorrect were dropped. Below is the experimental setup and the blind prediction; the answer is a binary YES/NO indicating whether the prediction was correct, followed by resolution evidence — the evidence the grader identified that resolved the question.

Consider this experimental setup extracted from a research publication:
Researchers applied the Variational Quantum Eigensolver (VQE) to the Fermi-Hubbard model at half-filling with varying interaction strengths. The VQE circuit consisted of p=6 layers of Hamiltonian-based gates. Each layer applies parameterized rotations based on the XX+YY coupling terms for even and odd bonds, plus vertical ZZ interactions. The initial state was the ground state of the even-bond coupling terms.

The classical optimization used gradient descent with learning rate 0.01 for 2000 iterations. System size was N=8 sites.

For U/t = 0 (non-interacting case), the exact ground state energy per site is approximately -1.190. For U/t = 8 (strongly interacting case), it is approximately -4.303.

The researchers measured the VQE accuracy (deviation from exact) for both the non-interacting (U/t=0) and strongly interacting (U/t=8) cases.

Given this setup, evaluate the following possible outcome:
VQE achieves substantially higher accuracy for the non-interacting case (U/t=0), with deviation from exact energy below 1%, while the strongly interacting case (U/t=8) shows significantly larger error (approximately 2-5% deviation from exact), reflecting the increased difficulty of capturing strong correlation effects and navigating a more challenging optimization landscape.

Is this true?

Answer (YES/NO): NO